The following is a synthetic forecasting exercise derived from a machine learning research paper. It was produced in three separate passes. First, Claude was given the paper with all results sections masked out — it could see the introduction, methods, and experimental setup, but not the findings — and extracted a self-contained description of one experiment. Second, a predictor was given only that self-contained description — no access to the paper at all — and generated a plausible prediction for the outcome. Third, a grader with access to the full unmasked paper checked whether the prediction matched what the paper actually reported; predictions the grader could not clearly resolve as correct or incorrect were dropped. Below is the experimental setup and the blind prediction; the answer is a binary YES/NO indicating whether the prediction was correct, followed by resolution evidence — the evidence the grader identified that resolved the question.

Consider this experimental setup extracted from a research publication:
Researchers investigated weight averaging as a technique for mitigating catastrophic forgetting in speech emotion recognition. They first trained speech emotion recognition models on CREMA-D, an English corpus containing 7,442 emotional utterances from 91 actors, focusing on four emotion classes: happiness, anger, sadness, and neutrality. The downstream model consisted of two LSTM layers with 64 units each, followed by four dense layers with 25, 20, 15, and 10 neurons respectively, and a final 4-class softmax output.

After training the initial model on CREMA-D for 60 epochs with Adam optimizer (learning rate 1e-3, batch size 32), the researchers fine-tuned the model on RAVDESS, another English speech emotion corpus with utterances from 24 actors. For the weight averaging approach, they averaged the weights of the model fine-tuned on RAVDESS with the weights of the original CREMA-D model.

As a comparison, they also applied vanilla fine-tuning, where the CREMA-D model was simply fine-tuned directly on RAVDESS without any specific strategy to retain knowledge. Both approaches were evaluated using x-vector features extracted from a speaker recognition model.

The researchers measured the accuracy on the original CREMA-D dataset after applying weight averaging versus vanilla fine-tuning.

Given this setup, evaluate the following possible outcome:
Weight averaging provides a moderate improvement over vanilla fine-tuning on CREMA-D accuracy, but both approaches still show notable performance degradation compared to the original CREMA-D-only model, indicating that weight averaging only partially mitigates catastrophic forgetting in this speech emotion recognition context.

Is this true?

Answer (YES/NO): NO